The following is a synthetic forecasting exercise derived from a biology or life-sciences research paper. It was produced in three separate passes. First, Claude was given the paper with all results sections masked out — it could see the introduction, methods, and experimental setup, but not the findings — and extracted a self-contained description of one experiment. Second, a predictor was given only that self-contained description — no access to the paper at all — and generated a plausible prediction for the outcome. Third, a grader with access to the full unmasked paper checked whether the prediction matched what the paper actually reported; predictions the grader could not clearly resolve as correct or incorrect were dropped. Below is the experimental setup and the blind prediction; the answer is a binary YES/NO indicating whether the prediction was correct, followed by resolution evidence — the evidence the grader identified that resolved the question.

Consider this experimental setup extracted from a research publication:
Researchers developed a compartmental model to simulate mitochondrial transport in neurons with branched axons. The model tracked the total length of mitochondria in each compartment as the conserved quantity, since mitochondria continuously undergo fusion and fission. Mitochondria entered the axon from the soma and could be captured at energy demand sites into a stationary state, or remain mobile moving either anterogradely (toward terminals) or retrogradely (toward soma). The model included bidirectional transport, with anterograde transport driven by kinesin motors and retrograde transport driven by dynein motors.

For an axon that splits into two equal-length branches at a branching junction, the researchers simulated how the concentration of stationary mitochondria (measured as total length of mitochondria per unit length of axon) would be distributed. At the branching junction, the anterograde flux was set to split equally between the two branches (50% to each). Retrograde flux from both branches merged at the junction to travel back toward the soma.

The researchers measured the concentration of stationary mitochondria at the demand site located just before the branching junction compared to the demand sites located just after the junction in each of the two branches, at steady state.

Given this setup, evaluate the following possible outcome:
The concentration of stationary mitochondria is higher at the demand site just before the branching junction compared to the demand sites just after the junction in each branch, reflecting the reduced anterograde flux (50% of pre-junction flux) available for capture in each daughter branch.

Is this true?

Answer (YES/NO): YES